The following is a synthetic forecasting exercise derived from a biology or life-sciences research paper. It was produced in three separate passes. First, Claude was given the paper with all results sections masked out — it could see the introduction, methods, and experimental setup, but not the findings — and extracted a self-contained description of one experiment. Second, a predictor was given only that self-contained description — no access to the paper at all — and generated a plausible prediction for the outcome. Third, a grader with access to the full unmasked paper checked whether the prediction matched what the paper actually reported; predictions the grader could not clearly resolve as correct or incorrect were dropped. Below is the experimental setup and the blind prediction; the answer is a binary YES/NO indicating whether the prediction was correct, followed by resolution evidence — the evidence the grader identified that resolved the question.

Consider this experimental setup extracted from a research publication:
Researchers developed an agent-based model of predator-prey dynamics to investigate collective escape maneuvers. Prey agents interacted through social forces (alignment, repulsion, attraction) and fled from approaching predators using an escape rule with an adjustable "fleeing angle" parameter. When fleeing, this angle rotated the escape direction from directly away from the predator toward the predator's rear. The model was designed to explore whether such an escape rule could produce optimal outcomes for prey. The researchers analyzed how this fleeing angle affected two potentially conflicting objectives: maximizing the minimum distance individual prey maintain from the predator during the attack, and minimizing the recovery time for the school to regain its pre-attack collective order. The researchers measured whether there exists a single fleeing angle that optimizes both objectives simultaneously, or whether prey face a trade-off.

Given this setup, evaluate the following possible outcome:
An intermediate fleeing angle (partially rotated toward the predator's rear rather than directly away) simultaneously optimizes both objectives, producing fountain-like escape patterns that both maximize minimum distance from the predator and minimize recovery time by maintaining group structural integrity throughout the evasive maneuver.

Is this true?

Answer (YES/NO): NO